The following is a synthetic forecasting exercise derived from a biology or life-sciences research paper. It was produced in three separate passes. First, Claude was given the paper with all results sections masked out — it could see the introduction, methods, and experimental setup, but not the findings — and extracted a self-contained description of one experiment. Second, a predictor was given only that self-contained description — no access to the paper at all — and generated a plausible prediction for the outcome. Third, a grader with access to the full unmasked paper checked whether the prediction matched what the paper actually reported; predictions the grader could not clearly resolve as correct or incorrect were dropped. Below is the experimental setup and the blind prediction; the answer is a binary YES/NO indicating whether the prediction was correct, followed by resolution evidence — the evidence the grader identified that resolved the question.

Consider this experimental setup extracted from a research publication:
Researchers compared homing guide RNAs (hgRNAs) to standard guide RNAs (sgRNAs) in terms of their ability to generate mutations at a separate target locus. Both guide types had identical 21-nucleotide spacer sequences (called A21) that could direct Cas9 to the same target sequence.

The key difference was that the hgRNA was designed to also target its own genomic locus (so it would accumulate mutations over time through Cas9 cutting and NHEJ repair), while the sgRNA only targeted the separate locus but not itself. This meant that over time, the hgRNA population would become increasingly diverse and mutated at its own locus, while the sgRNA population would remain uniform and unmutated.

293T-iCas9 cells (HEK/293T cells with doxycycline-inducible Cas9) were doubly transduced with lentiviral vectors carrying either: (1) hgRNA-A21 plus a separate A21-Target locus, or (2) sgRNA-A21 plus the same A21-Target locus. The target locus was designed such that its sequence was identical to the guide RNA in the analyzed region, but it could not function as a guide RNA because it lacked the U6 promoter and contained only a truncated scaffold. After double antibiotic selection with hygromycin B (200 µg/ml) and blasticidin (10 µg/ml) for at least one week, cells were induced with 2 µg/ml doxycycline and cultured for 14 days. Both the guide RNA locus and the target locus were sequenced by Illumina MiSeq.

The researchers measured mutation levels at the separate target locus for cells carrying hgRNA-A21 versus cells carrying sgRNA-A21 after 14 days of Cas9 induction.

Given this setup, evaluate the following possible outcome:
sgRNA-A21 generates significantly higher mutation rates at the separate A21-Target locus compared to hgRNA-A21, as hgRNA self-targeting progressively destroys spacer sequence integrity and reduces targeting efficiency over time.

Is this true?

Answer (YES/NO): YES